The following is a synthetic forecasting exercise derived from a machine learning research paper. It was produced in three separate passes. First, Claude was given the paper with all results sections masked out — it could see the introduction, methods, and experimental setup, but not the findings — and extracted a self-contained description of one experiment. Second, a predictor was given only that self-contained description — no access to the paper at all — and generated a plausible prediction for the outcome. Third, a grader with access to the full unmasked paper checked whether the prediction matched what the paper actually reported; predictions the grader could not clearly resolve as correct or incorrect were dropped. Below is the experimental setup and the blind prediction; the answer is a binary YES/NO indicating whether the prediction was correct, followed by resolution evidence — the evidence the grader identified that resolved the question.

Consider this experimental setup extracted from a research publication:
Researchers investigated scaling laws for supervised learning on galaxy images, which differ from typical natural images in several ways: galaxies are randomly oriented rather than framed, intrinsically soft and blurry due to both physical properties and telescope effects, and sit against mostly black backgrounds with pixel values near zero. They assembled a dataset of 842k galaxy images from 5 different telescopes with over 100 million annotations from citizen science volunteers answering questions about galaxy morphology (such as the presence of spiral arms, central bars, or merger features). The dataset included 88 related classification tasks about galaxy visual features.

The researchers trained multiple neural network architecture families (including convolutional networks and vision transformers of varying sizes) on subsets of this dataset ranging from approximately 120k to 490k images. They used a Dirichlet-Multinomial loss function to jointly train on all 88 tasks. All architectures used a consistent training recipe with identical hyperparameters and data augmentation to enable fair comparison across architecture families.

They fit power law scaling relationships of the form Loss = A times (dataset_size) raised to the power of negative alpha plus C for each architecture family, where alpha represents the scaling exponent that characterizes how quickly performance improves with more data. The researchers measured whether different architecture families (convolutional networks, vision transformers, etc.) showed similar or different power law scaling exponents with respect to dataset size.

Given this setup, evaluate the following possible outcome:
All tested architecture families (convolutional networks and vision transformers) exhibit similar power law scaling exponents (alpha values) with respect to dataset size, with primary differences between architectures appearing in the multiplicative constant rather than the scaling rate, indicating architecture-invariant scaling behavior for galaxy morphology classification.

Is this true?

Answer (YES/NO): YES